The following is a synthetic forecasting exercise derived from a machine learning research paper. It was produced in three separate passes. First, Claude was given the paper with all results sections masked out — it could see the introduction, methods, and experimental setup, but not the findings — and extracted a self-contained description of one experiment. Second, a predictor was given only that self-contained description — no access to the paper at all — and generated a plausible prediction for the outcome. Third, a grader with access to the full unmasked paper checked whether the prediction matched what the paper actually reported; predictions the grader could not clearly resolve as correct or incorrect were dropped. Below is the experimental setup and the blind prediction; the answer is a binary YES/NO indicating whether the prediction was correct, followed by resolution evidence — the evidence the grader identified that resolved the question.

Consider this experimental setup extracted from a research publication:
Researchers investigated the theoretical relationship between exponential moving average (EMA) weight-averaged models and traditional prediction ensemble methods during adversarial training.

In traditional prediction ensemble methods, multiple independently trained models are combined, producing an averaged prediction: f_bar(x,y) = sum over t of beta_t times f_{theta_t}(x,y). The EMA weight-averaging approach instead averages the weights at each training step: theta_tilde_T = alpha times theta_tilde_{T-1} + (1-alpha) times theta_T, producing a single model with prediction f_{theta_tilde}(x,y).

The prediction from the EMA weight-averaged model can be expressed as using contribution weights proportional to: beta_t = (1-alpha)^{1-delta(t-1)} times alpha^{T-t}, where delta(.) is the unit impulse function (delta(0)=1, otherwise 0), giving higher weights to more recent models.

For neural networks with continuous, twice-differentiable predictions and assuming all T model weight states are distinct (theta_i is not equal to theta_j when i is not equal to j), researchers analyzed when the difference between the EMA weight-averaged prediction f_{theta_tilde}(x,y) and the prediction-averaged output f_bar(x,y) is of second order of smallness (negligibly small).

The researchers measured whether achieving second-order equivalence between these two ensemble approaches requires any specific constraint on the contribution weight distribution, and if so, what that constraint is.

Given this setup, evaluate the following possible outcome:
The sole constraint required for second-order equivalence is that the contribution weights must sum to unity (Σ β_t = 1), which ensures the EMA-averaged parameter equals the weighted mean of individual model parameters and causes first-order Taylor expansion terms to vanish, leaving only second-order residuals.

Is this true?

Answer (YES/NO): NO